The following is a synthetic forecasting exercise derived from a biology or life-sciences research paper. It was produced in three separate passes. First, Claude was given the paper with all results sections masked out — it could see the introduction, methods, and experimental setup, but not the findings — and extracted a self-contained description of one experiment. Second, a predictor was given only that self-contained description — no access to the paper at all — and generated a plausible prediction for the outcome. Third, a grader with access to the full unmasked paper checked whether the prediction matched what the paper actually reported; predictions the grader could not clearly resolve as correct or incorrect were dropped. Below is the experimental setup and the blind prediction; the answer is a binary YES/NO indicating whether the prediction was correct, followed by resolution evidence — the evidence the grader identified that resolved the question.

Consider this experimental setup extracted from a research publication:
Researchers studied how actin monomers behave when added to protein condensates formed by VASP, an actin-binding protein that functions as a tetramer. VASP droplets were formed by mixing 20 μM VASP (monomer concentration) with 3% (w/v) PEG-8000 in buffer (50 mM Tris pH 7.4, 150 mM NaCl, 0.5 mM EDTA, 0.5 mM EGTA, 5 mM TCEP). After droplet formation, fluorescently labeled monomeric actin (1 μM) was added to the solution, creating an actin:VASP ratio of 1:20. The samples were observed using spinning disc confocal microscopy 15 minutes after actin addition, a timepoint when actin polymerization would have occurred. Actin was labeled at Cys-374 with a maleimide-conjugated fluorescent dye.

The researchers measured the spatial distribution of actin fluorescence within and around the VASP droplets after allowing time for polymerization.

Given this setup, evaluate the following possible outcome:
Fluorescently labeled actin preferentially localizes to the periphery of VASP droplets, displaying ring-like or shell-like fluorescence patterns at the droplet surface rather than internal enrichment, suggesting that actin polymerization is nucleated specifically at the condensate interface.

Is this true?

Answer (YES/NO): YES